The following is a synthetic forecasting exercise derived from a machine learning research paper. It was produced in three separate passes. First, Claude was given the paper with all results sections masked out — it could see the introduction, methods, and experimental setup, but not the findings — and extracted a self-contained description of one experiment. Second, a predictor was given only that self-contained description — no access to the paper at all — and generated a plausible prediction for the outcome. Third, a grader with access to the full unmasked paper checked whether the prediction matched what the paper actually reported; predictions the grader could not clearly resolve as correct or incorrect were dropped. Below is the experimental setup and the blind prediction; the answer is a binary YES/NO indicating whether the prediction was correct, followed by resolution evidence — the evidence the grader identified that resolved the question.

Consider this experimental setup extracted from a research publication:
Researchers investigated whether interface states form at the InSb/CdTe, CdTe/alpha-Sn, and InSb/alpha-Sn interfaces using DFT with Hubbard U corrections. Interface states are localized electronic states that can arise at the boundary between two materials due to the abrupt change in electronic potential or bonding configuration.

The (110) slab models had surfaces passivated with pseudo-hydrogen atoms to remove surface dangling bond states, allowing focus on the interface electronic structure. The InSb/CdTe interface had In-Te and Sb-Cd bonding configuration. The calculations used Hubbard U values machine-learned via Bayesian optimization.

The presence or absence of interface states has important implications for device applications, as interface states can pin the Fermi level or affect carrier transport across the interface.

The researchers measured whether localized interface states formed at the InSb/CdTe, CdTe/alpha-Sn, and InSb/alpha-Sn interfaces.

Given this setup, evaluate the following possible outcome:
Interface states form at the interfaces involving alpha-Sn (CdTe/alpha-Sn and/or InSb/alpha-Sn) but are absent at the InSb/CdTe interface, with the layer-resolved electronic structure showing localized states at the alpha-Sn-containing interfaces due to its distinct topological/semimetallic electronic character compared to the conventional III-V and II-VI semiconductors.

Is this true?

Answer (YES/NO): NO